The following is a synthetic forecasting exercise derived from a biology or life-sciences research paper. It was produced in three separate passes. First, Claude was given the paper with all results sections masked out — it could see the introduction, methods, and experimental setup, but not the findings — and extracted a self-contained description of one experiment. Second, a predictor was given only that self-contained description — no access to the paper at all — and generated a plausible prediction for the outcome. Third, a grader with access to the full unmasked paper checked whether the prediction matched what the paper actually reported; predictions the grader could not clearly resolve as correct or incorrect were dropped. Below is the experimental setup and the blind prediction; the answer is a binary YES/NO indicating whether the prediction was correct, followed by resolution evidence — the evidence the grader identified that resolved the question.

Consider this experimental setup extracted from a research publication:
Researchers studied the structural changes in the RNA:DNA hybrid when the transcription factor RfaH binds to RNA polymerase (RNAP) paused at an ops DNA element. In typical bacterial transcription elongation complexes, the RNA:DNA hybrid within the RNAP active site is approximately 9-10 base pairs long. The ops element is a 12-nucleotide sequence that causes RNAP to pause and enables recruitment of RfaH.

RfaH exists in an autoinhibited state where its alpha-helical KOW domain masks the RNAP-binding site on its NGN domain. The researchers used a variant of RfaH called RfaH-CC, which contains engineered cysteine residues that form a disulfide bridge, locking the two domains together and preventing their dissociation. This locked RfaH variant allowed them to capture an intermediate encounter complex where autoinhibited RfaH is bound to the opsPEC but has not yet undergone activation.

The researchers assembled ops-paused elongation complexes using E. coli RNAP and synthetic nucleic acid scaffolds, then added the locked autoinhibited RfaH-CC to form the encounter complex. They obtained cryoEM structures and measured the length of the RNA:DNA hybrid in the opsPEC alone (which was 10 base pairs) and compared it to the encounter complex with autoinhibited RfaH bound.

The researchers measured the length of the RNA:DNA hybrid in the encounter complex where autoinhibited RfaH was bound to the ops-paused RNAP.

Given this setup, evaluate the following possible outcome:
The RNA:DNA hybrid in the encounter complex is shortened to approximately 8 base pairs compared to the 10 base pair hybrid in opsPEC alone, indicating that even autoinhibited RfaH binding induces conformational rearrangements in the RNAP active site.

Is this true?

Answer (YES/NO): NO